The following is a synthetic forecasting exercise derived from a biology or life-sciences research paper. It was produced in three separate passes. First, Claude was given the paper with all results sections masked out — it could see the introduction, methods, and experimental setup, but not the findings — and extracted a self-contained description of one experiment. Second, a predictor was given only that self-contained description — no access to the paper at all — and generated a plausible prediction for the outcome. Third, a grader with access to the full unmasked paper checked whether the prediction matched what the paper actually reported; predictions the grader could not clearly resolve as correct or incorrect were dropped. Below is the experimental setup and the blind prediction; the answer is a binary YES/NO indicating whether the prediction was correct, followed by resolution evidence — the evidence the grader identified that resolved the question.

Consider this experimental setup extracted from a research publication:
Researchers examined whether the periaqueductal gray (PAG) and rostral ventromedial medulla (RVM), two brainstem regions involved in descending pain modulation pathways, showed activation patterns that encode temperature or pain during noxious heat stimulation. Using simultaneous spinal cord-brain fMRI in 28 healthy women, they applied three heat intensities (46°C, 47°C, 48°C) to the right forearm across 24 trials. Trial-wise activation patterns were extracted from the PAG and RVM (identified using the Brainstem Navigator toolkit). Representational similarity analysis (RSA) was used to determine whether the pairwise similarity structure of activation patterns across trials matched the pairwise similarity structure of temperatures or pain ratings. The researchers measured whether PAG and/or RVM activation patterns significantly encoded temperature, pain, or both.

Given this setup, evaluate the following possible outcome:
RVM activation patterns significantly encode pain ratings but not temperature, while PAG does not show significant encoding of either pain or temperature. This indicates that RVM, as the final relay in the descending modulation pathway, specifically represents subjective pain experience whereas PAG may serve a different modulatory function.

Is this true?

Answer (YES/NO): NO